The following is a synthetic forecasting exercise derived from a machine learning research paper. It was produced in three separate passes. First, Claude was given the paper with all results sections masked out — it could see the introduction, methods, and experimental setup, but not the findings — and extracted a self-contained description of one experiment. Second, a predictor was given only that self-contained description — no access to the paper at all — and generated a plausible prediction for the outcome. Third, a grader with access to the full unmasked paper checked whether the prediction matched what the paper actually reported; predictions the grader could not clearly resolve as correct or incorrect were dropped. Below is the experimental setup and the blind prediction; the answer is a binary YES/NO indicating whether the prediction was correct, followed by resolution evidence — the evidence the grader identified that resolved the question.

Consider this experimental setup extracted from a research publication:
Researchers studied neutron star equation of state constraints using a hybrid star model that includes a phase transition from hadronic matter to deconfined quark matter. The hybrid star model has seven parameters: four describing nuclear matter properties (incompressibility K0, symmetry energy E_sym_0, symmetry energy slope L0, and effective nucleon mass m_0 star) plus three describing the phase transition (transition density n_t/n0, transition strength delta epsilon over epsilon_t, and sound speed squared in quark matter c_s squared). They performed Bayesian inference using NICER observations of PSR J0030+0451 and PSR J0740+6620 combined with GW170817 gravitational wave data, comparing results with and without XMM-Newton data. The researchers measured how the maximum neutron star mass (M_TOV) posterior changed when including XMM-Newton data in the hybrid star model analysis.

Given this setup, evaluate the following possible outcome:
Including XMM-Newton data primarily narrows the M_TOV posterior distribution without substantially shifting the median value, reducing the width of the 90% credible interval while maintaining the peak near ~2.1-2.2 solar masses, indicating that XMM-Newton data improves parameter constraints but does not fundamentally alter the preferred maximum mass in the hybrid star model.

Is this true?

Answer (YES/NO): NO